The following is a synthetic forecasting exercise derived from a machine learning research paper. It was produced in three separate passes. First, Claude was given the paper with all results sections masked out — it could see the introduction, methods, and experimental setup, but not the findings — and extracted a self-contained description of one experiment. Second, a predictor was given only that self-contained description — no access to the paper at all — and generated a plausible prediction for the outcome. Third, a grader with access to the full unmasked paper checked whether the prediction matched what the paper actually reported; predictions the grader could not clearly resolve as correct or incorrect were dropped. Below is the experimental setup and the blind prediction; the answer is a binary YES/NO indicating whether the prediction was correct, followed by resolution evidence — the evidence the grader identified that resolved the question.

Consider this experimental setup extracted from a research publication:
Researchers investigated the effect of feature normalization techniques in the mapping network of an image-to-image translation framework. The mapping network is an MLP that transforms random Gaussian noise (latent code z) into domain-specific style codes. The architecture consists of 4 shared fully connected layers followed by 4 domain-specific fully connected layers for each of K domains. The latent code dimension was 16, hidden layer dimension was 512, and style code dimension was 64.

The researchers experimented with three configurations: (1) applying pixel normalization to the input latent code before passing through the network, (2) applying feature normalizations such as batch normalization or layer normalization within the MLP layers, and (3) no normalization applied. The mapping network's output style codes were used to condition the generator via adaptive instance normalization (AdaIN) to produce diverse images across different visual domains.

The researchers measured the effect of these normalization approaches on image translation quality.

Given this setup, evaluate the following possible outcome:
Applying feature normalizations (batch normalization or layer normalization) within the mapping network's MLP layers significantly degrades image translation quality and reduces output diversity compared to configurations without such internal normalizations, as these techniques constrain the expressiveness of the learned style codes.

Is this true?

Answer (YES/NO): NO